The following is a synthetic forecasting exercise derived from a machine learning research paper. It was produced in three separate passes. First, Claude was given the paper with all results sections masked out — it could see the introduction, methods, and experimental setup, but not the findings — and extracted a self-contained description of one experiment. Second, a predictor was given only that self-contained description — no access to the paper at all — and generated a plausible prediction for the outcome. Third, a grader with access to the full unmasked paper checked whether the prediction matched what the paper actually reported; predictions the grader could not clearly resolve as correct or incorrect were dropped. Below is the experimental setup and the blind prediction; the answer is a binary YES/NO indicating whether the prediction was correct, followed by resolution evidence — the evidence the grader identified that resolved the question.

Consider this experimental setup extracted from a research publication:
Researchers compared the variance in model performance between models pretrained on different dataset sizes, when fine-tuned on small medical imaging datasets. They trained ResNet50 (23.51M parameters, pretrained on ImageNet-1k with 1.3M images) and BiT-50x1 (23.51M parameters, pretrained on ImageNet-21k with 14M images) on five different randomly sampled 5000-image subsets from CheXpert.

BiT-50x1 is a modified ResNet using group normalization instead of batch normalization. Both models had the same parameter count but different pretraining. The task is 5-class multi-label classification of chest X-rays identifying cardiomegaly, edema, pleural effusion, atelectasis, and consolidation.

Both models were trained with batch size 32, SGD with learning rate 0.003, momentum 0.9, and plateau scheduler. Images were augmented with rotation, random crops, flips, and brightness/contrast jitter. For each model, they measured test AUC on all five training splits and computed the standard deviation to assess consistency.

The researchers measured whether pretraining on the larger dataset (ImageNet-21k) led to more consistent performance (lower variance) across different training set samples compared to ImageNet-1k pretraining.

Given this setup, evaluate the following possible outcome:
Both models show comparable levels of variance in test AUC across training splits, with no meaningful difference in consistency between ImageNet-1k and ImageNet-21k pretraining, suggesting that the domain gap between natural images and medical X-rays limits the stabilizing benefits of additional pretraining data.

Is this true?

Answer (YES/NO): NO